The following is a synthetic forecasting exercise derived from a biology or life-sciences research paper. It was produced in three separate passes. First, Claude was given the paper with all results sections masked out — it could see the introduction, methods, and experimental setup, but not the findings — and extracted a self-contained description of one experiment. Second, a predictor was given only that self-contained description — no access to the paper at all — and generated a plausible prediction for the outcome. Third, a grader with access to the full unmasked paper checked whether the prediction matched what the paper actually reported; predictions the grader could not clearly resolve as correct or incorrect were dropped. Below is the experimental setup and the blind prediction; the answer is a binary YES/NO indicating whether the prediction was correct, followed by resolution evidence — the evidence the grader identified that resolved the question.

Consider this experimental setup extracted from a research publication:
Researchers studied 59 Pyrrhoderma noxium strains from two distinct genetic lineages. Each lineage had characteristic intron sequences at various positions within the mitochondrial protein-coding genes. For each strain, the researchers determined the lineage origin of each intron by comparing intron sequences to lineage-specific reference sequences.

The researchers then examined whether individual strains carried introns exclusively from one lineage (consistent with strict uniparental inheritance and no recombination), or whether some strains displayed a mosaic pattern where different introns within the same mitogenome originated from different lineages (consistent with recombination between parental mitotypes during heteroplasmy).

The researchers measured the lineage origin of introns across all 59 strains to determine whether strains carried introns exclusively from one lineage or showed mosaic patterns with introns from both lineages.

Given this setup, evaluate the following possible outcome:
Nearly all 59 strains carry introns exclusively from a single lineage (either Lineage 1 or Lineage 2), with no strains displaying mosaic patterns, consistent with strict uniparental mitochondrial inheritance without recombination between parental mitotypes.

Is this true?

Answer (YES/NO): NO